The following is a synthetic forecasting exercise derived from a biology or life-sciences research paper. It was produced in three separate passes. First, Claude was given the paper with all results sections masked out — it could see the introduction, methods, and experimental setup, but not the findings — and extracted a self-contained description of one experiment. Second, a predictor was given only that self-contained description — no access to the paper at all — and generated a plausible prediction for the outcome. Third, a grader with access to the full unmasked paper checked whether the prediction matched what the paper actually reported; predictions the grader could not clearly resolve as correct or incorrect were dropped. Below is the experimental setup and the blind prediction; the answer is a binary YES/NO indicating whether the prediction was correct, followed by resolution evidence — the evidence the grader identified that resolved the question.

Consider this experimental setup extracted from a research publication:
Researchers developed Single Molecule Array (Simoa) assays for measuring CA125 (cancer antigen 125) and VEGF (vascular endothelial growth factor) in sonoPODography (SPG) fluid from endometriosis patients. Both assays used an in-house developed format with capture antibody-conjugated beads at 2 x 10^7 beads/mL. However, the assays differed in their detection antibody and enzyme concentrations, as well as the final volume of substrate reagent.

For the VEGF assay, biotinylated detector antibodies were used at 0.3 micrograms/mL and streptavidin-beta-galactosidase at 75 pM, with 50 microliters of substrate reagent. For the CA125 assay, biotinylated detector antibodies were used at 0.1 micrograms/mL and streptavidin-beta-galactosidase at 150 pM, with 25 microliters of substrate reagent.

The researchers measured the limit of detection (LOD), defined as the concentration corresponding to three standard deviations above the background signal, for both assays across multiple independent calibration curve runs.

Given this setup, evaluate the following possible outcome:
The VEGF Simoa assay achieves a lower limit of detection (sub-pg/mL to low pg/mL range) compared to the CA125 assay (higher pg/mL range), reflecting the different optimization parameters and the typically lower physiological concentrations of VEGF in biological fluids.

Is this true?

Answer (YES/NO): NO